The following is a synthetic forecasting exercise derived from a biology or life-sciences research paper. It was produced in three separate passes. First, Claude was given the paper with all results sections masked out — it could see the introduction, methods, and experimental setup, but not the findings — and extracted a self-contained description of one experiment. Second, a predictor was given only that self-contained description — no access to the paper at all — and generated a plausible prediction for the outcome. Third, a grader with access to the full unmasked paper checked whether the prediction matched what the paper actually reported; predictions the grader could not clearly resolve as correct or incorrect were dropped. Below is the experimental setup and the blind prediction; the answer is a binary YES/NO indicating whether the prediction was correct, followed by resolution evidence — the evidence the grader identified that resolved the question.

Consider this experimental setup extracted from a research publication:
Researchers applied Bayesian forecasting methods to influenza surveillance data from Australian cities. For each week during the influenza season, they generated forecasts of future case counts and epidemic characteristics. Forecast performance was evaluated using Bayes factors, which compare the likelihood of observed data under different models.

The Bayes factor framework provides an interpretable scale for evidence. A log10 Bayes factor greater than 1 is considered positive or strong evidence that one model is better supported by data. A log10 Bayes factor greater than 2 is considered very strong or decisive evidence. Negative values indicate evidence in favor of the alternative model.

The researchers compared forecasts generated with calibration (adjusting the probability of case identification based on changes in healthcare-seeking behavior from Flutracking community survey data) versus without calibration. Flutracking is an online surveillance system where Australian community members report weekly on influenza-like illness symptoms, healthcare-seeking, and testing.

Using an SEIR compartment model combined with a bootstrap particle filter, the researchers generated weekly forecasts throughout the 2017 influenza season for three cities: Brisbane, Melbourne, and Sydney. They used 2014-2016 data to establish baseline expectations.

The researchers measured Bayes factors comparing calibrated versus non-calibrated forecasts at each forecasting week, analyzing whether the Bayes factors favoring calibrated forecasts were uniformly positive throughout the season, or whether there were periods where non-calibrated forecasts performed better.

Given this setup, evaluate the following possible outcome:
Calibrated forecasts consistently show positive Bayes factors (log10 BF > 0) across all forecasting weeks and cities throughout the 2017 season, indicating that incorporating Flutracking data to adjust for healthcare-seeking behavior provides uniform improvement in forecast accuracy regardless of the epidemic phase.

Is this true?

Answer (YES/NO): NO